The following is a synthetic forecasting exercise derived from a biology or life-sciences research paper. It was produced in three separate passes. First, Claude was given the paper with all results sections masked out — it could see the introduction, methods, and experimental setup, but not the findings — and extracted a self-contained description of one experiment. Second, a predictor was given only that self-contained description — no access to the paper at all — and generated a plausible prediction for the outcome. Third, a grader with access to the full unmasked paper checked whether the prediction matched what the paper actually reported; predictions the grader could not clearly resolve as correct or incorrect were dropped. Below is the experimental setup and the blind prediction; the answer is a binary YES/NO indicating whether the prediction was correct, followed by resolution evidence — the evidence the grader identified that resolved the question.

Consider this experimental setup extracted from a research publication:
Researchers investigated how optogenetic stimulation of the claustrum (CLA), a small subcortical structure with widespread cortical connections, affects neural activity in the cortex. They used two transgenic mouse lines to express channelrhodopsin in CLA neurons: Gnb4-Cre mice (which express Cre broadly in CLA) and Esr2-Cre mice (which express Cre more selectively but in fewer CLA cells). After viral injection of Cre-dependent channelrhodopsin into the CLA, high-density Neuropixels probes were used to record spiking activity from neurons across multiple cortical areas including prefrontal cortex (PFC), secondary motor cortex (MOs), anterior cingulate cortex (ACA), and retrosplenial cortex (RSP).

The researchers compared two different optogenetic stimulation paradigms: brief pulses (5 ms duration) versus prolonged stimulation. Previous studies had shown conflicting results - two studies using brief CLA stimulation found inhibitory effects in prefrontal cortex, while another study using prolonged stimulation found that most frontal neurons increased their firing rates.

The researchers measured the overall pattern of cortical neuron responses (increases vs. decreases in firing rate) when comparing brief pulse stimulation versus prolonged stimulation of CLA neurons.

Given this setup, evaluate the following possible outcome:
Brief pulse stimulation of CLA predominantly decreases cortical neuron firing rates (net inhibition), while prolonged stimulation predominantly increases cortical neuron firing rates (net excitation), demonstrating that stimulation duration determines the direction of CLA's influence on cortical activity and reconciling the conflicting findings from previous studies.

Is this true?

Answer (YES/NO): NO